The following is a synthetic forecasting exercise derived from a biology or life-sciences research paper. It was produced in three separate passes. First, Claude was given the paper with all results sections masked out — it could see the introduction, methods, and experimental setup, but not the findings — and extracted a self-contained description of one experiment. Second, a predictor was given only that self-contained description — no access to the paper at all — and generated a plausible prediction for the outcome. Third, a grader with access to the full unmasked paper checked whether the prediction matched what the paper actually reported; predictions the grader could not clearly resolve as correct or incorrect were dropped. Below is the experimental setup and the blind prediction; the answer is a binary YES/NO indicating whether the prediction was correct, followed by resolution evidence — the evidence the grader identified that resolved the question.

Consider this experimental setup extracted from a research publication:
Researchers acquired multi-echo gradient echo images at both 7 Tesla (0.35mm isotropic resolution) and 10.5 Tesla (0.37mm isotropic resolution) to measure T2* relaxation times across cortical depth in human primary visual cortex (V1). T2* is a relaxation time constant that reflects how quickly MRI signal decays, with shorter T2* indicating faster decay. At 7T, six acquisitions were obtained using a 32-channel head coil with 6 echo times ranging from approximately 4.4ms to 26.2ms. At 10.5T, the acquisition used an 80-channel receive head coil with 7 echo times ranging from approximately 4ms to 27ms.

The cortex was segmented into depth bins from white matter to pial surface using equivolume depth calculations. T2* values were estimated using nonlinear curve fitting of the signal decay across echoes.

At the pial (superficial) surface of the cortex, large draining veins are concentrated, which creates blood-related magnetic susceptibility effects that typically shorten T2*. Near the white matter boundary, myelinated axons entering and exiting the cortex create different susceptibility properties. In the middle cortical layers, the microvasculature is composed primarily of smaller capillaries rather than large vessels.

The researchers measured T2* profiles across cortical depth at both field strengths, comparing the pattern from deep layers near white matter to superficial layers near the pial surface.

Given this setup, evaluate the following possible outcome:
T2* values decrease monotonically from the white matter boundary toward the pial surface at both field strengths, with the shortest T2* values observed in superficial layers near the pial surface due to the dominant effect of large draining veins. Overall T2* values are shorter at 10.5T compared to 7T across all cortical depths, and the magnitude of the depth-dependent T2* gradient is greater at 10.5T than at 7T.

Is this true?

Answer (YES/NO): NO